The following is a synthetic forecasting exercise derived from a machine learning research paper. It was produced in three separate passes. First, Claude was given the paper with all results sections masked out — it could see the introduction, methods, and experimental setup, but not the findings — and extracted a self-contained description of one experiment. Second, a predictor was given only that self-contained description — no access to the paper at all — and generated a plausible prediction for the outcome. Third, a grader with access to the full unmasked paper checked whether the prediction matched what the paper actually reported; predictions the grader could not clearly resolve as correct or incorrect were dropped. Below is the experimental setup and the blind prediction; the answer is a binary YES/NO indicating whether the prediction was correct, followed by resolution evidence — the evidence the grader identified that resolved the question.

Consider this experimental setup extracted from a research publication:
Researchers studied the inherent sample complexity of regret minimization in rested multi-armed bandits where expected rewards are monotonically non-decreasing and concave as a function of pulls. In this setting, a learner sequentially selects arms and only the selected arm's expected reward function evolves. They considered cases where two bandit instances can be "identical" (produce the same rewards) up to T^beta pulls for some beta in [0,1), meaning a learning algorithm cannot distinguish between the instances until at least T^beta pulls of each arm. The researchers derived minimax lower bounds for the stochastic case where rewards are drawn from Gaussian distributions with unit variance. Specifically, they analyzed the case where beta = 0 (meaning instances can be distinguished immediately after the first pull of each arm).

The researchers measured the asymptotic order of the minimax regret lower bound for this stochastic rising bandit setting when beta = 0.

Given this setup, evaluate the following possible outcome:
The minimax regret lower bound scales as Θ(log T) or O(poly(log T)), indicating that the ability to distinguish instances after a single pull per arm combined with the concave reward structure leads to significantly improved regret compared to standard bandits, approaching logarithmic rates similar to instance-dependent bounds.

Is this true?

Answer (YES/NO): NO